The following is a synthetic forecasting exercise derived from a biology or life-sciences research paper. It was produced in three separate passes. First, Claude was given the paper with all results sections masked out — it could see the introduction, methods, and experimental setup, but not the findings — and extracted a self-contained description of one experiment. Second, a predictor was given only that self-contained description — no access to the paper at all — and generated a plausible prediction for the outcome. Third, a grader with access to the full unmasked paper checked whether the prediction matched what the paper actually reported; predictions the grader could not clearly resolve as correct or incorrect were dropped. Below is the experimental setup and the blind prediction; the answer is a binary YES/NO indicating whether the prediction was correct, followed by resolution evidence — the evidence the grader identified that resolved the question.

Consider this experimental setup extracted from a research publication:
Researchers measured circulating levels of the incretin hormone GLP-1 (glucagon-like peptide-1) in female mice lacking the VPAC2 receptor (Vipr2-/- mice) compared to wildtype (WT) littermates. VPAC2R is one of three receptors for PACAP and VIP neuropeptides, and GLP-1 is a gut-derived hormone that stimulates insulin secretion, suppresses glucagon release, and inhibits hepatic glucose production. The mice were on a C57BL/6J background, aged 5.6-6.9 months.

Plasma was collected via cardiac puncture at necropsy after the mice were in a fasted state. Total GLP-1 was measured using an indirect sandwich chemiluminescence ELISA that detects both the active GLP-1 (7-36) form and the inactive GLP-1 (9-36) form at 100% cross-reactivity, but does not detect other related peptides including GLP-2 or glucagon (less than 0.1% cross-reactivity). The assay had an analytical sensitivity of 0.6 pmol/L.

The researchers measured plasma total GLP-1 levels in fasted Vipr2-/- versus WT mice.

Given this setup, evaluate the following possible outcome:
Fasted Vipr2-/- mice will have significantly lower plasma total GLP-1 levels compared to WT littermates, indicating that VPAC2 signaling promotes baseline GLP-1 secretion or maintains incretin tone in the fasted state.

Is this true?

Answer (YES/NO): YES